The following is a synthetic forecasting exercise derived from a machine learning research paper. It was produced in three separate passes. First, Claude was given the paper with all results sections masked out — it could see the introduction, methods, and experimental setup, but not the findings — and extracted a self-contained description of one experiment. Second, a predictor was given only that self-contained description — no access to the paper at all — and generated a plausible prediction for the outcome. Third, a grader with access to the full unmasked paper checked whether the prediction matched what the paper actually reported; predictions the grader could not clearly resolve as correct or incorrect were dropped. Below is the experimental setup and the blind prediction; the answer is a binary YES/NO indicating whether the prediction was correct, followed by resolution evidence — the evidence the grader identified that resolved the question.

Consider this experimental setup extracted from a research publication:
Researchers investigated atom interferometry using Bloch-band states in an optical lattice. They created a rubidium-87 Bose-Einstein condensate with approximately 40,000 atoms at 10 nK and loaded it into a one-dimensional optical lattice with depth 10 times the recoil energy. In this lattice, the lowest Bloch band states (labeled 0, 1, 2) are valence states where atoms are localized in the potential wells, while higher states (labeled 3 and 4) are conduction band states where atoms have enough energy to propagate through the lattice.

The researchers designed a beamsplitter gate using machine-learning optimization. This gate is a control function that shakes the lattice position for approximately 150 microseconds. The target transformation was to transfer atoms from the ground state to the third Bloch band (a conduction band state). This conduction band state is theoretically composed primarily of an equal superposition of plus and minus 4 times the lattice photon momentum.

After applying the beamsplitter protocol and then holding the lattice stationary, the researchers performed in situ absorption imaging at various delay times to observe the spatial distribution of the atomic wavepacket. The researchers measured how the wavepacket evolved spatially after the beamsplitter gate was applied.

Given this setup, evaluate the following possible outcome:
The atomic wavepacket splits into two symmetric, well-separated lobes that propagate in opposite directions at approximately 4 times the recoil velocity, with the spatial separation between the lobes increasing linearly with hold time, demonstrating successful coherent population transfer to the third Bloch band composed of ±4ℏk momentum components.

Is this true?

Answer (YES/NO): YES